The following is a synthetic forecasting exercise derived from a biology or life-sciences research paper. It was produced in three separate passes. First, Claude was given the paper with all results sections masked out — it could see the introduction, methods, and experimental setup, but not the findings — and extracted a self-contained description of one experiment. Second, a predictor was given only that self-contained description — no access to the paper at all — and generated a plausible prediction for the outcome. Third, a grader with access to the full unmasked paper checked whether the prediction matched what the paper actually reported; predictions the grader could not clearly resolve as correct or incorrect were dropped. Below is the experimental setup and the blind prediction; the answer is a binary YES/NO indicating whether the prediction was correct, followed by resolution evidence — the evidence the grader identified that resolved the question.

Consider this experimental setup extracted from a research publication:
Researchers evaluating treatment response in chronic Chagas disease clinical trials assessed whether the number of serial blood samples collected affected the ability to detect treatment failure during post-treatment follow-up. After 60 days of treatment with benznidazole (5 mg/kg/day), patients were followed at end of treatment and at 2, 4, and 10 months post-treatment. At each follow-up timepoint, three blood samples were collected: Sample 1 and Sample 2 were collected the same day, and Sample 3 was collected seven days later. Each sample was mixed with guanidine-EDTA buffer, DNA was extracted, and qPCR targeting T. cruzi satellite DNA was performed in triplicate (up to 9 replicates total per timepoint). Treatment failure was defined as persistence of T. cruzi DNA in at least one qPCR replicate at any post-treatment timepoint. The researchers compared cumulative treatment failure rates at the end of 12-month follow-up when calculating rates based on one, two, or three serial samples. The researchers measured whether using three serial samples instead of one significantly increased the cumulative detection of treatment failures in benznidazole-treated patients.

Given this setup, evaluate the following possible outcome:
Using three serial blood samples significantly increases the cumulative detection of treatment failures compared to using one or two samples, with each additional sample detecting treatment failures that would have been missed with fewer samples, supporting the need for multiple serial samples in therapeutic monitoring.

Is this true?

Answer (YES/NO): NO